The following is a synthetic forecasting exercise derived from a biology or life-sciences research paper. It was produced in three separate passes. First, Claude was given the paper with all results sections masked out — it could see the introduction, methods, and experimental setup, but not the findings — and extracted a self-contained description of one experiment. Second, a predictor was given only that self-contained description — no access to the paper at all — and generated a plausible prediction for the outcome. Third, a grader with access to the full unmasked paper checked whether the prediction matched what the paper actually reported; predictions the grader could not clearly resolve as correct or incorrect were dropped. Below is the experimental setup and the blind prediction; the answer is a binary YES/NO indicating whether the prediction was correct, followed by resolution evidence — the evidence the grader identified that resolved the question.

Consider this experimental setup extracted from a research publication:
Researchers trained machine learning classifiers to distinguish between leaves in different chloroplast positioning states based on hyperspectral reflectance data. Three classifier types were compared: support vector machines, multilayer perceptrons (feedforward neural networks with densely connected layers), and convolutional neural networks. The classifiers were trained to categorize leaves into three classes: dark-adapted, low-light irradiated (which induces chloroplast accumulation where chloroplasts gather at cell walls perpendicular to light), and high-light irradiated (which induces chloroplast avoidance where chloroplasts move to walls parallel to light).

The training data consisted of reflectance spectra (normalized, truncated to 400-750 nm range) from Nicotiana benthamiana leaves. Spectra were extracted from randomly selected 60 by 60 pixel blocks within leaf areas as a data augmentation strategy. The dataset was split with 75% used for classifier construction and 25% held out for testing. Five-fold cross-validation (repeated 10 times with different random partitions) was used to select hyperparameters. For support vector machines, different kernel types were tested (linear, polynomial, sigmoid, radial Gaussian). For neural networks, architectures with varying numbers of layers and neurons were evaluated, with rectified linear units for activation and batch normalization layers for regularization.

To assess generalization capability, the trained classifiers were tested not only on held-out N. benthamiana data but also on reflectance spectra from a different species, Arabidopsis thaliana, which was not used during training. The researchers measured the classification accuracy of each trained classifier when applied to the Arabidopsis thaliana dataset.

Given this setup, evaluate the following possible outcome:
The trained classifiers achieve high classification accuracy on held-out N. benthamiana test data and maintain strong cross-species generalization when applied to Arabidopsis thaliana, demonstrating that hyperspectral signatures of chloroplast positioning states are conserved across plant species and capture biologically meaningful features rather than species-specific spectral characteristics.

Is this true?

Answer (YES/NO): YES